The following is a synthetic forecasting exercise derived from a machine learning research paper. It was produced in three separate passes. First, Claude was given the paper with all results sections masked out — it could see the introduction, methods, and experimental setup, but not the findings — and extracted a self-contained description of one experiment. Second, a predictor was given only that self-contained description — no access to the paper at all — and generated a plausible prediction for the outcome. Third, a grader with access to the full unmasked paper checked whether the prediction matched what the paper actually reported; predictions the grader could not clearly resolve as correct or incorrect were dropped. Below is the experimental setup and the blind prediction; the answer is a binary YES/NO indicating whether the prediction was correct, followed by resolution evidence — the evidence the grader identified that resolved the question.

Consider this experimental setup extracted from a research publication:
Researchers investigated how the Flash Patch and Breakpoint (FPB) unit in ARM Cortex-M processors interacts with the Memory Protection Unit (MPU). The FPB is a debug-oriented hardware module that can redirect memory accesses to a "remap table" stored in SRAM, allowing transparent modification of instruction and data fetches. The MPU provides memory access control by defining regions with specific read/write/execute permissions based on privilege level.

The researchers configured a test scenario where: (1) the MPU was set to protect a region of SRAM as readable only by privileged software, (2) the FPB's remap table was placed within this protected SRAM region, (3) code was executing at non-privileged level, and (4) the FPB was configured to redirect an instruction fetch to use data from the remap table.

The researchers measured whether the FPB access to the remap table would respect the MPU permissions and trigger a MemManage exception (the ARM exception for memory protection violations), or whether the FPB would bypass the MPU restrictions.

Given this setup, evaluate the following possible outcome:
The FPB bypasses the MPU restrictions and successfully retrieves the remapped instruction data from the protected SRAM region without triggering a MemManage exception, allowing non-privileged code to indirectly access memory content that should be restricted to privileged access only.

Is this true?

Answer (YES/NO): YES